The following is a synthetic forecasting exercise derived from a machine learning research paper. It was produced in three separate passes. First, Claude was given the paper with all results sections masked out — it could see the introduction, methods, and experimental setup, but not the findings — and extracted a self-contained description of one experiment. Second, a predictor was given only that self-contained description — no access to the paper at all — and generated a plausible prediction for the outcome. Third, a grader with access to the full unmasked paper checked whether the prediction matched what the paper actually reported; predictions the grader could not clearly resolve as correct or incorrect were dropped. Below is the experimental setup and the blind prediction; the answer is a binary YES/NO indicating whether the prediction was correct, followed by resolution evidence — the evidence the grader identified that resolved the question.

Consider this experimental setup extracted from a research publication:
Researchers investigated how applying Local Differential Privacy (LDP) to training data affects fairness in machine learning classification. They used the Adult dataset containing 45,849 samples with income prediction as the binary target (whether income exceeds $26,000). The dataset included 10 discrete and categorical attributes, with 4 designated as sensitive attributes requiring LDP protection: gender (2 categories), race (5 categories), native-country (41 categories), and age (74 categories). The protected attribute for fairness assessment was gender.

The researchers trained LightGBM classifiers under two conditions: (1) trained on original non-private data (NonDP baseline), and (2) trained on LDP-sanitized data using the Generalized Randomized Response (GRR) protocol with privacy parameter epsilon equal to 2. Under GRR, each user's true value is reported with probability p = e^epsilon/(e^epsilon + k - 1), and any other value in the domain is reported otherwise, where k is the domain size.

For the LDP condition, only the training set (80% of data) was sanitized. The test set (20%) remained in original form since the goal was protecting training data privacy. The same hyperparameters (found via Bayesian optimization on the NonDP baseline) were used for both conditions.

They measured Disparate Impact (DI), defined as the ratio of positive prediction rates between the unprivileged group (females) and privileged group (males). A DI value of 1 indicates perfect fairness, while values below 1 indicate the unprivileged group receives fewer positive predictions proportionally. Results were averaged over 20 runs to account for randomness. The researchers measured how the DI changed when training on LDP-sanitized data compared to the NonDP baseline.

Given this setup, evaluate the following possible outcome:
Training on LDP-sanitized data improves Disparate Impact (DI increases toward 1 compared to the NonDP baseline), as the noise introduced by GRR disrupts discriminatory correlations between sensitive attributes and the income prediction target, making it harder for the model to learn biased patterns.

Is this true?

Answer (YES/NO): YES